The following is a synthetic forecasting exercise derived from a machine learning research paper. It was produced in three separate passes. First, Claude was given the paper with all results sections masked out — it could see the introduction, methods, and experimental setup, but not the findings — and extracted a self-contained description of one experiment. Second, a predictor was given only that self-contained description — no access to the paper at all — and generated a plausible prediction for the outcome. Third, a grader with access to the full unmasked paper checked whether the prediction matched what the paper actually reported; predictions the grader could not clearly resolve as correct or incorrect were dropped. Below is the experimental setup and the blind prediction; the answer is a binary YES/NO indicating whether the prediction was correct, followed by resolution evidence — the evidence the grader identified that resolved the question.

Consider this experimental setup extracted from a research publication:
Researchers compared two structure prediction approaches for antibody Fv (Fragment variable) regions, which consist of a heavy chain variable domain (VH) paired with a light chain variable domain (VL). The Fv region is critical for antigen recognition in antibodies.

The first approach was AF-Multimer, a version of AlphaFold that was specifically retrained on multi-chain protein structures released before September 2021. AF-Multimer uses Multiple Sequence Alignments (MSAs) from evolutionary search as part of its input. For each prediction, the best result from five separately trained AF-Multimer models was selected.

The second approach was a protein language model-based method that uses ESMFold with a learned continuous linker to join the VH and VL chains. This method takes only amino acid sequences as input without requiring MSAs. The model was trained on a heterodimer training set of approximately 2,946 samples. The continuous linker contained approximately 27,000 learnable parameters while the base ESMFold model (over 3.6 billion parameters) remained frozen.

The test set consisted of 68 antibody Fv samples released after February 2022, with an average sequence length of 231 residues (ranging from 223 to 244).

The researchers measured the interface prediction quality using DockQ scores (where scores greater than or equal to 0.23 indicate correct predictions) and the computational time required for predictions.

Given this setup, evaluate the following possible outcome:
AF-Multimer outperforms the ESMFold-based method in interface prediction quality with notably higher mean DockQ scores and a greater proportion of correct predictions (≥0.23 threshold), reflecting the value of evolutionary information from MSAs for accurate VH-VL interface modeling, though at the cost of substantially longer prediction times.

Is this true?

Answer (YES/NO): NO